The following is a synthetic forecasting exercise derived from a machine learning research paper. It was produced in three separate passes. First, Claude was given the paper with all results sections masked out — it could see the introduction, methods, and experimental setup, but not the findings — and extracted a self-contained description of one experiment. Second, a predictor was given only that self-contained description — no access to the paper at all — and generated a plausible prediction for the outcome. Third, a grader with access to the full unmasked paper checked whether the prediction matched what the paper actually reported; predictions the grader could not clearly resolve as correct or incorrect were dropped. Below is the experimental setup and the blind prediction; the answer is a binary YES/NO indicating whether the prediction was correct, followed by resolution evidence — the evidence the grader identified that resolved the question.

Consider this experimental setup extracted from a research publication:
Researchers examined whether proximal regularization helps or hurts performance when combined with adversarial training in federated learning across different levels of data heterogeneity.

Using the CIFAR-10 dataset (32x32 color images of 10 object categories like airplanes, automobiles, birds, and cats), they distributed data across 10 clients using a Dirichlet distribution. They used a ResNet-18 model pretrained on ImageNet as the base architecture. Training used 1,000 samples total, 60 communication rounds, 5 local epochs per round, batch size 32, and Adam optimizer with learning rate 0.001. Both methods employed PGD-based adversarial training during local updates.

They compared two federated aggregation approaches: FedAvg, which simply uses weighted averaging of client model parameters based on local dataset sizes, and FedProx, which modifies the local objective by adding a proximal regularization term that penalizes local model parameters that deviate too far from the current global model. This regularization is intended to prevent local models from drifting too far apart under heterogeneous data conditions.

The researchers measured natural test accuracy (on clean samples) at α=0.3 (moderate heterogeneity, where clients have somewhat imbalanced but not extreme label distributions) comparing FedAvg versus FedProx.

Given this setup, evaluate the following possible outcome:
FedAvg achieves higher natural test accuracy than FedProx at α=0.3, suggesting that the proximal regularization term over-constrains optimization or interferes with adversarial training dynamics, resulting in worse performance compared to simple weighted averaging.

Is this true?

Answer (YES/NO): NO